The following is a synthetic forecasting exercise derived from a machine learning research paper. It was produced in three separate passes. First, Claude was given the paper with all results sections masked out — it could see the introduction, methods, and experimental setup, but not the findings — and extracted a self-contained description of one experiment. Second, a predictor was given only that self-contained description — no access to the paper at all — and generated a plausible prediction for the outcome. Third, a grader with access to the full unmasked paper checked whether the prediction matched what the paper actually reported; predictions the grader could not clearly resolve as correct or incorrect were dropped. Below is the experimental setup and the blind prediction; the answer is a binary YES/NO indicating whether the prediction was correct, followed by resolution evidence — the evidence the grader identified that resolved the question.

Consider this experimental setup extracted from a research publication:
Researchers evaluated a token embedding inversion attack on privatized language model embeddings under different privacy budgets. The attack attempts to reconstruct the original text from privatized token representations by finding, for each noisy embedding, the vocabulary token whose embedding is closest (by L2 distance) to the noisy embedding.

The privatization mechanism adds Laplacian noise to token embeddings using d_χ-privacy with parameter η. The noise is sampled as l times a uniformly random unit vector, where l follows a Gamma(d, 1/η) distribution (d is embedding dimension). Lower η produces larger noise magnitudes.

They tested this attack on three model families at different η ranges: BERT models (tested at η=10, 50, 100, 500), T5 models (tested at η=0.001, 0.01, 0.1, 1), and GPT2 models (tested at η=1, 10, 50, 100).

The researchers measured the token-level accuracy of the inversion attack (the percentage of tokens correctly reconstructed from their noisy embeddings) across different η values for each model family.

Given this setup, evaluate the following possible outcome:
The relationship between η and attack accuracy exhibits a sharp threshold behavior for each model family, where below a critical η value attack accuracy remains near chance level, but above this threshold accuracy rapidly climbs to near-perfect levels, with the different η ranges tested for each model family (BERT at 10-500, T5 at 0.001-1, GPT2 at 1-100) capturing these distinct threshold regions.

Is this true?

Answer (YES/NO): NO